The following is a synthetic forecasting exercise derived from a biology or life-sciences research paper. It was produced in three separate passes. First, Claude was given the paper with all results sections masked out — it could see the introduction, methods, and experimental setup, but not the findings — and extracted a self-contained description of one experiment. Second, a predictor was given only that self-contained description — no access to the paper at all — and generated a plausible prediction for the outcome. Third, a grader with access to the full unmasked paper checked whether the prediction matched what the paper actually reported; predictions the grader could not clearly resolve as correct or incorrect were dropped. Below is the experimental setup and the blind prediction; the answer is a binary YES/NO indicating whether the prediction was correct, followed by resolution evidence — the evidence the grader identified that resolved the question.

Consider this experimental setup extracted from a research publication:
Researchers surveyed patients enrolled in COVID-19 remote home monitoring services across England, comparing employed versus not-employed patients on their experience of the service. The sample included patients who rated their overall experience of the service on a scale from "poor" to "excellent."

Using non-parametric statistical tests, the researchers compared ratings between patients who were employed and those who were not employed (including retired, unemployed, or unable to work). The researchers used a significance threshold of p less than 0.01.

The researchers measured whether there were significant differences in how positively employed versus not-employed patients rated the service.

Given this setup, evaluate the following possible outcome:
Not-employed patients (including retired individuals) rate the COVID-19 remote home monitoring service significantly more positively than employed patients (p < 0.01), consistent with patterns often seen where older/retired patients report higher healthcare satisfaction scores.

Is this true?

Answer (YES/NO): NO